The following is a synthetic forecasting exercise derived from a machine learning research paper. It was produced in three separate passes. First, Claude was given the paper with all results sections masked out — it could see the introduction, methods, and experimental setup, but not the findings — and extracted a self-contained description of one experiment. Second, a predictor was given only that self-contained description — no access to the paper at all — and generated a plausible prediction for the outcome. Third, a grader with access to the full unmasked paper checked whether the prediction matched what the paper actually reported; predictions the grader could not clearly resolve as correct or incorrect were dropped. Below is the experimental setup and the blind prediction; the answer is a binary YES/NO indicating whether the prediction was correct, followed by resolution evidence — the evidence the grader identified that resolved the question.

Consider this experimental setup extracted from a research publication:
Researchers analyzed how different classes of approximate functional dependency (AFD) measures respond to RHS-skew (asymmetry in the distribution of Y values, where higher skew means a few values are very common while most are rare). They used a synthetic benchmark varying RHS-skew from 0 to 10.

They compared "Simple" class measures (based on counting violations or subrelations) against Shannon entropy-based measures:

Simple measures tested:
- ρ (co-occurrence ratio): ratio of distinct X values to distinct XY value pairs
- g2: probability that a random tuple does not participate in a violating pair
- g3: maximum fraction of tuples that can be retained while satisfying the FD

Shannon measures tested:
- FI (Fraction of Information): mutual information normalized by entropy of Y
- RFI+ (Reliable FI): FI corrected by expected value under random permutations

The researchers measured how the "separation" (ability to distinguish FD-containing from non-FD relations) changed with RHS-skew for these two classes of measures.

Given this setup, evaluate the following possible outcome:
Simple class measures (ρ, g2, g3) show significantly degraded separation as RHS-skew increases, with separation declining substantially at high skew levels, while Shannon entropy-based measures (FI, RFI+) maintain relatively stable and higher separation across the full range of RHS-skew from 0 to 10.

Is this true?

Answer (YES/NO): YES